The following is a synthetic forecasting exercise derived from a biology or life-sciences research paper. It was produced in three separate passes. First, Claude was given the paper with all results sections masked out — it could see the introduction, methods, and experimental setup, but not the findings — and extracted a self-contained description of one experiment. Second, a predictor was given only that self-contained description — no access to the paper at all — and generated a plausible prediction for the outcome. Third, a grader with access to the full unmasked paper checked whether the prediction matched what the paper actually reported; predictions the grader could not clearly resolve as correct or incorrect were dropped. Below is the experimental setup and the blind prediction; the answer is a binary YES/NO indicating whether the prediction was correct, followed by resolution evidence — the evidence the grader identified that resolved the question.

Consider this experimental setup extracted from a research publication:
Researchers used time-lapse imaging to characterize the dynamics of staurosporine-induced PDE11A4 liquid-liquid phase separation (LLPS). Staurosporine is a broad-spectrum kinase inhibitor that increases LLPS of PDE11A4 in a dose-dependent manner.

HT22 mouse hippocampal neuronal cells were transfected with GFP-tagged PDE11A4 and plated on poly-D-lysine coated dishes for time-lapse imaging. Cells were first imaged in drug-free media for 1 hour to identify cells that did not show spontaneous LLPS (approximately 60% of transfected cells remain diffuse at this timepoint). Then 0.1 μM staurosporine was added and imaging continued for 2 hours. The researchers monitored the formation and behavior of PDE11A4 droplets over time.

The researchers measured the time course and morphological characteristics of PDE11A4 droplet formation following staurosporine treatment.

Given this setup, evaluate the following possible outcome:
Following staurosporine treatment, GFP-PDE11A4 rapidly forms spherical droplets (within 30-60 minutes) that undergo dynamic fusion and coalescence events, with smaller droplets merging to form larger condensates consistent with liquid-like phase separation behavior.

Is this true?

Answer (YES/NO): YES